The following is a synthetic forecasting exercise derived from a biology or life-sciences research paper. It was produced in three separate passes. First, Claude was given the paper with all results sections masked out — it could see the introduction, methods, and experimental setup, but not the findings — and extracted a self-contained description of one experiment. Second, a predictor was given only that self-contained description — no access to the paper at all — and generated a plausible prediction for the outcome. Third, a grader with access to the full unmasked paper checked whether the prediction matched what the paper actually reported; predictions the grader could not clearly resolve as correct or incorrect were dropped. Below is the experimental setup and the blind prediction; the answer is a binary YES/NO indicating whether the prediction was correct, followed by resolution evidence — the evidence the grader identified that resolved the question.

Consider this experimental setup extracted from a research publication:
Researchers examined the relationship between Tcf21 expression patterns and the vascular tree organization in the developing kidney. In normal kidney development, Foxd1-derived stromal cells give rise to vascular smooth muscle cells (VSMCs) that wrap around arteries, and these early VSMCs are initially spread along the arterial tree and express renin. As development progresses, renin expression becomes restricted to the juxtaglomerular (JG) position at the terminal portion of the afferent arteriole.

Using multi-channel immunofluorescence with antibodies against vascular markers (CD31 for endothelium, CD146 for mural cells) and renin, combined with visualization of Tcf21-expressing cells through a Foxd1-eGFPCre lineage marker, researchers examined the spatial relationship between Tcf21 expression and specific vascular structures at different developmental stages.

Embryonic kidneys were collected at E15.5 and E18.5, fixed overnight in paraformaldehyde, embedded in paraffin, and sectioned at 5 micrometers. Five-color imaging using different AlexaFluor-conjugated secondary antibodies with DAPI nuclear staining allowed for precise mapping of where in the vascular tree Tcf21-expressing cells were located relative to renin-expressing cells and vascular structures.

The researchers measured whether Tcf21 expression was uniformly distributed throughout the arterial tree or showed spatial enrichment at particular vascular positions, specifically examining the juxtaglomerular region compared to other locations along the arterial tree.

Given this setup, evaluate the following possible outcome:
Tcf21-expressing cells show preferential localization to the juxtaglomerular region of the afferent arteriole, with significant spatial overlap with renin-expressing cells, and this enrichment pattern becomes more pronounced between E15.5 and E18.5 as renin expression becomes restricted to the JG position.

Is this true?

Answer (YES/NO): NO